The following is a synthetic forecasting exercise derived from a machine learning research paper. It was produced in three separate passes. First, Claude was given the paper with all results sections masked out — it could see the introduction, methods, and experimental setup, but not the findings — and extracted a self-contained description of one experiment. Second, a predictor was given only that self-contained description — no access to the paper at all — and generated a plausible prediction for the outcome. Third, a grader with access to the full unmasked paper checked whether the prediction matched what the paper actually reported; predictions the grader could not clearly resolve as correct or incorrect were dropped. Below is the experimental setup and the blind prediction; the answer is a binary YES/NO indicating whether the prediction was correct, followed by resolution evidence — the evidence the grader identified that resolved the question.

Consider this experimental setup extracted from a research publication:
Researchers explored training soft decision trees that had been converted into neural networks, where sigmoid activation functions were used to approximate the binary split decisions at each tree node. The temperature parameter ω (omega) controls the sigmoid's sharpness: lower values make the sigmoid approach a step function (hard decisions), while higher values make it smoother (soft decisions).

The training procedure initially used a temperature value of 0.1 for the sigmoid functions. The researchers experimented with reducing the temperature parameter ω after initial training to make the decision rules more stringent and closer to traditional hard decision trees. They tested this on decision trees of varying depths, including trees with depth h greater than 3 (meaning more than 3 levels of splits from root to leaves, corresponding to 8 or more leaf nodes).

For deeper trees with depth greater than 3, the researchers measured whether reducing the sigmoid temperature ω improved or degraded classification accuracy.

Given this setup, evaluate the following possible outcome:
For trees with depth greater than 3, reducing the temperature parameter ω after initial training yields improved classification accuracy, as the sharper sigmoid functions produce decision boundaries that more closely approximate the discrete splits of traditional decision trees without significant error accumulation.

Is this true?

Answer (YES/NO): NO